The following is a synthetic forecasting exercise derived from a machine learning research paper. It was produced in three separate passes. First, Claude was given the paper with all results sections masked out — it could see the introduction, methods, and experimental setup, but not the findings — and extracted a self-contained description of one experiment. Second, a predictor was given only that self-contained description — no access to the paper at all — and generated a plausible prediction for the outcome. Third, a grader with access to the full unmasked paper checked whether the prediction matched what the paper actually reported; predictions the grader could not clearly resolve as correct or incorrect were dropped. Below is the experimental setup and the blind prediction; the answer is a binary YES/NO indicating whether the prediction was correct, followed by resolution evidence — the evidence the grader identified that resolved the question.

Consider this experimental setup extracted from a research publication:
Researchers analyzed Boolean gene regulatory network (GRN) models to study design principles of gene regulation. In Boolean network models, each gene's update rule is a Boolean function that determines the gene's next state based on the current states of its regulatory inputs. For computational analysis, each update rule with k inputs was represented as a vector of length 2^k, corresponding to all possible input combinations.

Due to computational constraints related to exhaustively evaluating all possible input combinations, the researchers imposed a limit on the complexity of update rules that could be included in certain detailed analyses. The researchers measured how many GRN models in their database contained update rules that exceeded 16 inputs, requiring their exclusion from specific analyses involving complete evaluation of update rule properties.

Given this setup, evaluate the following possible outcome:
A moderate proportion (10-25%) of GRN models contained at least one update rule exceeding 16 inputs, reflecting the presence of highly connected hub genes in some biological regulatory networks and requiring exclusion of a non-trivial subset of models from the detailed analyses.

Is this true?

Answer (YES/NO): NO